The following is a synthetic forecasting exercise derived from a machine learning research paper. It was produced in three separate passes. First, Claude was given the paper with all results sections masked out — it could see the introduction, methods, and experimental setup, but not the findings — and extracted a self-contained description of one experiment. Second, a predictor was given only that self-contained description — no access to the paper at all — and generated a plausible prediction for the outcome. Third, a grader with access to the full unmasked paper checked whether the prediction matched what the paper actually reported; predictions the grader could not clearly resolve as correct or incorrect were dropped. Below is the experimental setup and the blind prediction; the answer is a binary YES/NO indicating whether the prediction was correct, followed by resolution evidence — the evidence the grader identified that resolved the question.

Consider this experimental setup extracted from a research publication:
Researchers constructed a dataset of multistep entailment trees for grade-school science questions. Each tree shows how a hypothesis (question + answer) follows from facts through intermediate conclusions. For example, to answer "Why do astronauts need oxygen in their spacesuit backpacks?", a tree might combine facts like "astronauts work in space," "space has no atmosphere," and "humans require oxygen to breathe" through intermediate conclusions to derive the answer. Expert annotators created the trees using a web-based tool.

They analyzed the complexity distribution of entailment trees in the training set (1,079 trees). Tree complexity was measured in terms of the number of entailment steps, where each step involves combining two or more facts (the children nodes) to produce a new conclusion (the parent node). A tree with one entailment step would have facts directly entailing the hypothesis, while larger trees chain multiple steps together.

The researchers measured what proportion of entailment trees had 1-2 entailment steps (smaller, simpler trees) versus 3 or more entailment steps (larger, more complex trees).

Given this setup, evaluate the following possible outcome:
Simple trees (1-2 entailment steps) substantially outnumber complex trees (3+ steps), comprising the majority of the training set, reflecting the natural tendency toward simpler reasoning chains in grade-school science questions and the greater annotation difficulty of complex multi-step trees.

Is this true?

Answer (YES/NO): NO